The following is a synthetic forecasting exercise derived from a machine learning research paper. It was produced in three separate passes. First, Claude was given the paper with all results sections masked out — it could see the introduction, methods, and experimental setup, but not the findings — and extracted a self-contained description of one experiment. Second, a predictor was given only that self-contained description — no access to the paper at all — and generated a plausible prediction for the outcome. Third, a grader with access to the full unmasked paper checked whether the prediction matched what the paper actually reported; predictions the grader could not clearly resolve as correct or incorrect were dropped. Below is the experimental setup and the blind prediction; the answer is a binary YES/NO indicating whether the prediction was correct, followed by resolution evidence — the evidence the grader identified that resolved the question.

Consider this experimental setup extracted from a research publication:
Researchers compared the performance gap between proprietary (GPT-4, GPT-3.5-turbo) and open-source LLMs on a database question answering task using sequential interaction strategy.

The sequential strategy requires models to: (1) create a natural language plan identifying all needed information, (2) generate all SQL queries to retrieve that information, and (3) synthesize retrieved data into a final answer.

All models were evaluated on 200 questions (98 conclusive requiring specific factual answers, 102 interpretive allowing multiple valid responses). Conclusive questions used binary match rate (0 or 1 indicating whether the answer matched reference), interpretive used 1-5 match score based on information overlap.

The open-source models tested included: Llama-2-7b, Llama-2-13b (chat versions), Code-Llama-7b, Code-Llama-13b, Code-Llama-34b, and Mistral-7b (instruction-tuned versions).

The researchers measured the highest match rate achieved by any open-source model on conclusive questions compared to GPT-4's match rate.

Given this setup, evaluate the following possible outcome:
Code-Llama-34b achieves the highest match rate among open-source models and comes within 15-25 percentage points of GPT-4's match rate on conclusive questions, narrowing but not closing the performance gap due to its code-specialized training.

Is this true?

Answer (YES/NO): NO